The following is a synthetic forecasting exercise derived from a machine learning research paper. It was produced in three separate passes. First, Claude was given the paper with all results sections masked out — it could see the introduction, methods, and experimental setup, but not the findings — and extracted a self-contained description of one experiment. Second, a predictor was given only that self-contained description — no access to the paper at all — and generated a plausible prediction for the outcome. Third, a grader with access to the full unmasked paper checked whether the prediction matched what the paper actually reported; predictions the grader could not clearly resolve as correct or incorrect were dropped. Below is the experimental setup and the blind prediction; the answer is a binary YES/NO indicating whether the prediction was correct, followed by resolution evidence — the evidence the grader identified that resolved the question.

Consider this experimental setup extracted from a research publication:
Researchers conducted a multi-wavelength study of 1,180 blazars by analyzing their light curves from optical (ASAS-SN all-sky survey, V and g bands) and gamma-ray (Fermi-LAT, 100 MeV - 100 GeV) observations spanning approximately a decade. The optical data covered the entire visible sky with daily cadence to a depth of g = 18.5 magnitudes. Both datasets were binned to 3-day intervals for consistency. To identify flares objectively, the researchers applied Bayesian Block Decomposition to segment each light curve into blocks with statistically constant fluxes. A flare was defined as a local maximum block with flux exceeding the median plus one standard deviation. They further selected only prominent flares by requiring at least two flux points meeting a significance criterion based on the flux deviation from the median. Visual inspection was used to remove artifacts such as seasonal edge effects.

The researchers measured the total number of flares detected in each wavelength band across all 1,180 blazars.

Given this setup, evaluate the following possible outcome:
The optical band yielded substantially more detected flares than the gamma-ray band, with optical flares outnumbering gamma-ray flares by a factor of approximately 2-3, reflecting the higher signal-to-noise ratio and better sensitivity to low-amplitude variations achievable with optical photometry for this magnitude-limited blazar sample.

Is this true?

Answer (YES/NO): YES